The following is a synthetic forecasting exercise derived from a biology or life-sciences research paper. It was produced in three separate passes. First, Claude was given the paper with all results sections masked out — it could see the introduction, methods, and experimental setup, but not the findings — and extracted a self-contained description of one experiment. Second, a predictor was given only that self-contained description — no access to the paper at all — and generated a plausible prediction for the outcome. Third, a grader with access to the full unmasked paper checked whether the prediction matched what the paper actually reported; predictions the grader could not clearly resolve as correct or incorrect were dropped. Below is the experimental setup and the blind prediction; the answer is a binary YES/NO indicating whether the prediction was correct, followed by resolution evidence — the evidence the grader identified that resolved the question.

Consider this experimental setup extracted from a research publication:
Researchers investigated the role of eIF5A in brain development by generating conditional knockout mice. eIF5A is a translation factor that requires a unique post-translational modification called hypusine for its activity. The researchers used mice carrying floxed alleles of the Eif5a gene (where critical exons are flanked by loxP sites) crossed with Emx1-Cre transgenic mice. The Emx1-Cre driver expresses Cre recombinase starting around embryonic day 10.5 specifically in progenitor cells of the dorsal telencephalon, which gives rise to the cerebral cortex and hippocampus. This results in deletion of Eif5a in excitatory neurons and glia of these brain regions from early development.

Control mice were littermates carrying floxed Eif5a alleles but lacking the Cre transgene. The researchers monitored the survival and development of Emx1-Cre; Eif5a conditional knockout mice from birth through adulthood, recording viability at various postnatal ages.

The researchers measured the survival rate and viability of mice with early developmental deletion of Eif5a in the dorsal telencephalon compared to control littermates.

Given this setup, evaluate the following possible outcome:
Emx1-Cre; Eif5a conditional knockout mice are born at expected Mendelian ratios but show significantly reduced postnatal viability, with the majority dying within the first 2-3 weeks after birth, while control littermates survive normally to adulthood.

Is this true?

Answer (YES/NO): NO